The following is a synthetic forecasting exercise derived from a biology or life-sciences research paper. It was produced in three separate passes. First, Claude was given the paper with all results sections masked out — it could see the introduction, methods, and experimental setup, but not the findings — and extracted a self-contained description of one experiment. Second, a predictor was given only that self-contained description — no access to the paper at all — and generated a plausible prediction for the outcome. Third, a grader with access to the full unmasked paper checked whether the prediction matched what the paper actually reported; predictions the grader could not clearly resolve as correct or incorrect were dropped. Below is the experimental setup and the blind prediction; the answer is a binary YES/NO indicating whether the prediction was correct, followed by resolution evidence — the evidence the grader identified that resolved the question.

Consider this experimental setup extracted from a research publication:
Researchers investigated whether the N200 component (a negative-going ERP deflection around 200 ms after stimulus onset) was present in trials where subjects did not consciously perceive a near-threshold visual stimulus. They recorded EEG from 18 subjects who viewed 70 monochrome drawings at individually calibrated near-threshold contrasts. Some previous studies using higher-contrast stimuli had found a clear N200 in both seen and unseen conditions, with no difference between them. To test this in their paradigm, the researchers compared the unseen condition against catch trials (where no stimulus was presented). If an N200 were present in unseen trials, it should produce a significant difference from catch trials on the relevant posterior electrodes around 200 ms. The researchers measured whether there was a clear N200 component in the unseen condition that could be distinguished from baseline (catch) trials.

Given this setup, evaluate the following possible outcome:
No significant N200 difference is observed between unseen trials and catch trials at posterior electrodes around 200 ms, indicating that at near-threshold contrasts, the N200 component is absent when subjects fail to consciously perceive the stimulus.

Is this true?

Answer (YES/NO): YES